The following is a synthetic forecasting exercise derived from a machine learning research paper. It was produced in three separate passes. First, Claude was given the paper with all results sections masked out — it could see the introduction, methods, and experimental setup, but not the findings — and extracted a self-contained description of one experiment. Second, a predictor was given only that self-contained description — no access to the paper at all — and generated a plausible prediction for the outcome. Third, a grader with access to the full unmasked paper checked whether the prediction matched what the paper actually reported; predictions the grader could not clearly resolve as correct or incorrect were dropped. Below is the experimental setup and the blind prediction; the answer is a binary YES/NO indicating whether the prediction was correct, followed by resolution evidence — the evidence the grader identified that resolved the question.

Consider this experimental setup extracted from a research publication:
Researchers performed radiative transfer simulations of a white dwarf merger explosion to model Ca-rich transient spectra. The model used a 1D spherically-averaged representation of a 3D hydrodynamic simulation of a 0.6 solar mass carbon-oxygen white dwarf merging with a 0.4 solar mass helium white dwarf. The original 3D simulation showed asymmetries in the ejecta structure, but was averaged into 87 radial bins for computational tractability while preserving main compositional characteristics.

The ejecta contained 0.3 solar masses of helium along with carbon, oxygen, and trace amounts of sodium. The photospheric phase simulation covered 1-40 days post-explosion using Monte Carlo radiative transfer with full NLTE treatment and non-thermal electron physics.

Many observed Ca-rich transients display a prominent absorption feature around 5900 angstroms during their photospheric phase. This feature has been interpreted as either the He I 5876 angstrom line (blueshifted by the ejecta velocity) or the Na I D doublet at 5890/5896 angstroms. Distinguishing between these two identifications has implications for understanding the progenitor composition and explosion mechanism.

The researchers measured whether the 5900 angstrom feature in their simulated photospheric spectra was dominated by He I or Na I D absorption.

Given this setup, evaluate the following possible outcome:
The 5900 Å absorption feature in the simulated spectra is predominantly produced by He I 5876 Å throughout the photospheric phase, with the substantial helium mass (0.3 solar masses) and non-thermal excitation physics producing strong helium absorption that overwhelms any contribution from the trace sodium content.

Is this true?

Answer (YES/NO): NO